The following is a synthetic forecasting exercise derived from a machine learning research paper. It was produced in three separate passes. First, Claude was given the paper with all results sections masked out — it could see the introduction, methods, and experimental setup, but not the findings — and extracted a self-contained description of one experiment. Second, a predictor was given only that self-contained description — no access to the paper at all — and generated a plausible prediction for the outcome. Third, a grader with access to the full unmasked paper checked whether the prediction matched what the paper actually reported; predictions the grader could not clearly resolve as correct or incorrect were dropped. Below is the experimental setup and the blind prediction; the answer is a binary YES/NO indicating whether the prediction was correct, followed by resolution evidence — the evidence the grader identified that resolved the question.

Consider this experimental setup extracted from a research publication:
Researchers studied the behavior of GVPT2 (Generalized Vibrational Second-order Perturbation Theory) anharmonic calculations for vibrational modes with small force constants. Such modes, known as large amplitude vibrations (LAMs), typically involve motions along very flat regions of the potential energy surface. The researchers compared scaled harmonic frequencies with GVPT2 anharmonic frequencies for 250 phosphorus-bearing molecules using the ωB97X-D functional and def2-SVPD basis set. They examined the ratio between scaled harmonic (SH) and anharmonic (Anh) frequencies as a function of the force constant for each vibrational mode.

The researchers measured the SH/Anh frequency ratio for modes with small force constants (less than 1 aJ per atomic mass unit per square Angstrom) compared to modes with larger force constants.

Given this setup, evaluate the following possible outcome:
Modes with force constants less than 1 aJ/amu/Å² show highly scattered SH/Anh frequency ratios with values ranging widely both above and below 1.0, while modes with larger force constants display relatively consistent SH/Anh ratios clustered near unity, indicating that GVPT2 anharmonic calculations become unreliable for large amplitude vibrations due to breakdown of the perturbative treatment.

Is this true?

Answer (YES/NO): YES